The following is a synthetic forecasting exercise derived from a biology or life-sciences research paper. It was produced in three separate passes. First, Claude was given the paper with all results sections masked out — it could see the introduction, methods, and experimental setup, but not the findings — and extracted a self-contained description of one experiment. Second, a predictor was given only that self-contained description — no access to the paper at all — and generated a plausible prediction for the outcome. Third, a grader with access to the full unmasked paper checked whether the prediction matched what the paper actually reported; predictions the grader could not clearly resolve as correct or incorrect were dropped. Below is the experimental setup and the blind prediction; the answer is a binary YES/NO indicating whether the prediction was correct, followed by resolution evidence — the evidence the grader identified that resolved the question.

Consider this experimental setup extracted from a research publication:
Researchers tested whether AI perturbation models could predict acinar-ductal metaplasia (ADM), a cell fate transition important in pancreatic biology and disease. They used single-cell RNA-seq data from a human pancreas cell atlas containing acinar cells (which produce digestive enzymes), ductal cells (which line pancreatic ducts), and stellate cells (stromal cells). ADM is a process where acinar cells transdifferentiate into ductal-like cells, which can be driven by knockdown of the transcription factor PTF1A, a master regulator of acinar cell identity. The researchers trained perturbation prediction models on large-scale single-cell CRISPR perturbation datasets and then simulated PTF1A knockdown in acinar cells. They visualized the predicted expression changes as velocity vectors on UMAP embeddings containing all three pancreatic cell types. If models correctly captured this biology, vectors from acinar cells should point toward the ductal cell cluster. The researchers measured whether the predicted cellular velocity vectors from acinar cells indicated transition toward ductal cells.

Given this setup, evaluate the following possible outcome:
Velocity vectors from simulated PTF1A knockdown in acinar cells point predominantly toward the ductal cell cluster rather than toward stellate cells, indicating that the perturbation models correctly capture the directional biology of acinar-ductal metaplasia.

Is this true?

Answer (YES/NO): NO